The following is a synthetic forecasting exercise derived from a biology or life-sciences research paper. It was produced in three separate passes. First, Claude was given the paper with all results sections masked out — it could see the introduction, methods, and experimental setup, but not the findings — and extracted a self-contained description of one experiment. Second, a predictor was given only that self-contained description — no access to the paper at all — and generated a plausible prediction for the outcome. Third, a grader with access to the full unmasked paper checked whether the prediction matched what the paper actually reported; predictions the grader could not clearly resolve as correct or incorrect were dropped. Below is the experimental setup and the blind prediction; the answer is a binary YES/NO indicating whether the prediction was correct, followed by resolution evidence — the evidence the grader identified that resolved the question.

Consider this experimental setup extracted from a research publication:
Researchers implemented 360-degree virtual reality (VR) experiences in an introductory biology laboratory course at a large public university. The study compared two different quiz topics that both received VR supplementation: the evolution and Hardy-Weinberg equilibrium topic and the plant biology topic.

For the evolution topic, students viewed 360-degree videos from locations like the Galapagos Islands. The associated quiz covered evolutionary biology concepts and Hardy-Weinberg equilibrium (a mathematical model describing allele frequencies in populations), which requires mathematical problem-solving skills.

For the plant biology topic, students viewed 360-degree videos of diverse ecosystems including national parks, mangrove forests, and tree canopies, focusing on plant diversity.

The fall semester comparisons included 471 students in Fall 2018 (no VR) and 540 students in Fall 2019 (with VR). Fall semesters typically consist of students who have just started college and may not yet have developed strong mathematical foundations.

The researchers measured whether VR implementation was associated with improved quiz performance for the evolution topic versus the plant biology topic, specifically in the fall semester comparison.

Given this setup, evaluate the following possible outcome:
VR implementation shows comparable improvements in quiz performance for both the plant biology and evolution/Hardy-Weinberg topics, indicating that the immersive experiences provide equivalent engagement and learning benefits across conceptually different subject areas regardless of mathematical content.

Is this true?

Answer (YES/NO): NO